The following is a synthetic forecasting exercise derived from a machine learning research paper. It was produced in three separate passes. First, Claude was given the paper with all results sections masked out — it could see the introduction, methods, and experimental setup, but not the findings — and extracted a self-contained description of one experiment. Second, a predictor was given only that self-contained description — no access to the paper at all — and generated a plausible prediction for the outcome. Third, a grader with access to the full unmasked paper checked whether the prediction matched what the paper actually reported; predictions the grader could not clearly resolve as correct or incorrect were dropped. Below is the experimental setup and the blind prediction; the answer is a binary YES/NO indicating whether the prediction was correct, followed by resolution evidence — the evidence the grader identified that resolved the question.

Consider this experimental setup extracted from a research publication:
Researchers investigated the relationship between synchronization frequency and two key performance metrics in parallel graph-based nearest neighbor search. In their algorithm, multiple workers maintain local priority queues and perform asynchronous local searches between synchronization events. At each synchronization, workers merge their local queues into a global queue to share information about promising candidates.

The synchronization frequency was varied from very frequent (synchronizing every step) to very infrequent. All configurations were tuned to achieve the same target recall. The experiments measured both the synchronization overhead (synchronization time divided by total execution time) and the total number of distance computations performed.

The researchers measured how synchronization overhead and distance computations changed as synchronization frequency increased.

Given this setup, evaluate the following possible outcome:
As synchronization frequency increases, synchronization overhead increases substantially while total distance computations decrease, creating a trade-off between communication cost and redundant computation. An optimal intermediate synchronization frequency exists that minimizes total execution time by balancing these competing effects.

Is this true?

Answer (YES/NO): YES